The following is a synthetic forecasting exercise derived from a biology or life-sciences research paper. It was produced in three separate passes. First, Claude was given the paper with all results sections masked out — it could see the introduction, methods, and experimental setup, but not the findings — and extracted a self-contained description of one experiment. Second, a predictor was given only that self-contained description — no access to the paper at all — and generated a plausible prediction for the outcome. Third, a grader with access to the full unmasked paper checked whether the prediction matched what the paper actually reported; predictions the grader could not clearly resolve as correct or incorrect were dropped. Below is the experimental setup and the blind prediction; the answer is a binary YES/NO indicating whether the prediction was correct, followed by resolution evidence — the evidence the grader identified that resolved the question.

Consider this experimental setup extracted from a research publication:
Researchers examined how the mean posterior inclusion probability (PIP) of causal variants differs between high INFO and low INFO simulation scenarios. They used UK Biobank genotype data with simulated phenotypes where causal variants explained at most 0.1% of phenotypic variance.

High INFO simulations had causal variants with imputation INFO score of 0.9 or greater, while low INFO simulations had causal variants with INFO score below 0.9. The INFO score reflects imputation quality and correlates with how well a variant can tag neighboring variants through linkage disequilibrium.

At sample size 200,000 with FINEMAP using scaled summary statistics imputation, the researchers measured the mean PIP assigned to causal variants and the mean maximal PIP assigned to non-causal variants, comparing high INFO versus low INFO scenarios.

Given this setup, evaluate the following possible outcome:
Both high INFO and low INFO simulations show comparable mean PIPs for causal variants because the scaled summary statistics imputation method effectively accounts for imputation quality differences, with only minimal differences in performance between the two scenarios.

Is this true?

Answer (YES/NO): NO